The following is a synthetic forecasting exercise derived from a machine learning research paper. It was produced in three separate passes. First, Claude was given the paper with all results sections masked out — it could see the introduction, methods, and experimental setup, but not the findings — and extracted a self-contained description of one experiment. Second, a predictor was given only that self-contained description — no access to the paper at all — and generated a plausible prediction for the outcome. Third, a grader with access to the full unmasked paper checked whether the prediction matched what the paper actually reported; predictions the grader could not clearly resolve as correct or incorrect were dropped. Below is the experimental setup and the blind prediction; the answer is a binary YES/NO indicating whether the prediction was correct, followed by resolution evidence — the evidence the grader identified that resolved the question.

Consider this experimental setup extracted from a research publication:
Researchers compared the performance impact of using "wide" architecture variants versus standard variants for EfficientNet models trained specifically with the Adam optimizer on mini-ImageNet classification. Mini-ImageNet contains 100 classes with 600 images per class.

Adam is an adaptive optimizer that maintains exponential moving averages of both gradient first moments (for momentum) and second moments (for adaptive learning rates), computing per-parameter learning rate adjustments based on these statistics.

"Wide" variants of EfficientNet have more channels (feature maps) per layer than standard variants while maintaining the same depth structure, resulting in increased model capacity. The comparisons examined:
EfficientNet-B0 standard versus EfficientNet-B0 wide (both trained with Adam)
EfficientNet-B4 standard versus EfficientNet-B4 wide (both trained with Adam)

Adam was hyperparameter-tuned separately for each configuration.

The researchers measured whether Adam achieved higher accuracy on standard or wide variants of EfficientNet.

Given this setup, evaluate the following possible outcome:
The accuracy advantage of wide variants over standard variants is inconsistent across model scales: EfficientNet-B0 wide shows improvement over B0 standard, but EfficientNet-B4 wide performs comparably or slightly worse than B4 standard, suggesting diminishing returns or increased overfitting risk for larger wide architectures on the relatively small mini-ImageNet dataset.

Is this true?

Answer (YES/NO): NO